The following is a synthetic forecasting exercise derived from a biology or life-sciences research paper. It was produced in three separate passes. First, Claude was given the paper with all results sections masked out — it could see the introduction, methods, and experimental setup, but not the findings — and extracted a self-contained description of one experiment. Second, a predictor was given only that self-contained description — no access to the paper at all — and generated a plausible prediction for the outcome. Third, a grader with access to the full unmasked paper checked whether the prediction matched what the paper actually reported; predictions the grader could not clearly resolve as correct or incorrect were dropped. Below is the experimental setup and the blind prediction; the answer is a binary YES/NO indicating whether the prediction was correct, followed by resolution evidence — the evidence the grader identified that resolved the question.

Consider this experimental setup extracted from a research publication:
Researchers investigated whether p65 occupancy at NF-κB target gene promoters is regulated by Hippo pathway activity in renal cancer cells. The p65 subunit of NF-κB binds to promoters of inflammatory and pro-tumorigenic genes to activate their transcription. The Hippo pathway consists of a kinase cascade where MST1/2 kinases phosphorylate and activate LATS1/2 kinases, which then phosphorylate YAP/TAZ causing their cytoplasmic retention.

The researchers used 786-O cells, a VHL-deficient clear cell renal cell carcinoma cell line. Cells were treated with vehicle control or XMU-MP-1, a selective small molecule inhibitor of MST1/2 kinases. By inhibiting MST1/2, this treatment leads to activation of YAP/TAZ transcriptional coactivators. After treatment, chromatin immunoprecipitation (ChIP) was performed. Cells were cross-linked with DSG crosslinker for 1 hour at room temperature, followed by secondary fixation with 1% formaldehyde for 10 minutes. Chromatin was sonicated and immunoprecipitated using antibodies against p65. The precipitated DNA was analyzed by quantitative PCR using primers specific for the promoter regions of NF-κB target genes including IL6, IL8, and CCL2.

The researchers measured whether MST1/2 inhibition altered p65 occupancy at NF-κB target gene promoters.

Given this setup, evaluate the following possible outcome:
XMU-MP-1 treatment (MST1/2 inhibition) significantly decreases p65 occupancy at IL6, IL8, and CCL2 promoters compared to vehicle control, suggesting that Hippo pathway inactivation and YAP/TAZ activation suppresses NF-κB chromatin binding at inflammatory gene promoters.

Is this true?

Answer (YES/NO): YES